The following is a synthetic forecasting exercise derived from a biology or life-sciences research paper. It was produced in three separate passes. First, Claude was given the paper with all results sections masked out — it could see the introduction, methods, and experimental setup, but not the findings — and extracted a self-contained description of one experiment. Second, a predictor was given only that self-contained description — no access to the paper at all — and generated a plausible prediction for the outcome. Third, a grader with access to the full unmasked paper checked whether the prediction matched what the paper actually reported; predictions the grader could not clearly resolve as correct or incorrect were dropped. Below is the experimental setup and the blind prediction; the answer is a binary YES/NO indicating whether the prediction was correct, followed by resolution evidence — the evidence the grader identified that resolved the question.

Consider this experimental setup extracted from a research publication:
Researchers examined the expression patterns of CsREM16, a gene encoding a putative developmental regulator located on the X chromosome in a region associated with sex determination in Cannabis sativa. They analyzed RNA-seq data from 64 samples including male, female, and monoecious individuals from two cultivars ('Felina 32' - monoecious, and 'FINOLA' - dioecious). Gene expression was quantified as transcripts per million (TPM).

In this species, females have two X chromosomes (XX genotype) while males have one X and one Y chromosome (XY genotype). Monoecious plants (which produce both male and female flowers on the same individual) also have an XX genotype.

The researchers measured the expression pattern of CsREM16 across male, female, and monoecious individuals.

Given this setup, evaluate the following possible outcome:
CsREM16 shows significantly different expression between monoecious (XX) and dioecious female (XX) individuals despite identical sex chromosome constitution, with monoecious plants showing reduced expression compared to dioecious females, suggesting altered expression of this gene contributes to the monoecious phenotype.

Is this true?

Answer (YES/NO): NO